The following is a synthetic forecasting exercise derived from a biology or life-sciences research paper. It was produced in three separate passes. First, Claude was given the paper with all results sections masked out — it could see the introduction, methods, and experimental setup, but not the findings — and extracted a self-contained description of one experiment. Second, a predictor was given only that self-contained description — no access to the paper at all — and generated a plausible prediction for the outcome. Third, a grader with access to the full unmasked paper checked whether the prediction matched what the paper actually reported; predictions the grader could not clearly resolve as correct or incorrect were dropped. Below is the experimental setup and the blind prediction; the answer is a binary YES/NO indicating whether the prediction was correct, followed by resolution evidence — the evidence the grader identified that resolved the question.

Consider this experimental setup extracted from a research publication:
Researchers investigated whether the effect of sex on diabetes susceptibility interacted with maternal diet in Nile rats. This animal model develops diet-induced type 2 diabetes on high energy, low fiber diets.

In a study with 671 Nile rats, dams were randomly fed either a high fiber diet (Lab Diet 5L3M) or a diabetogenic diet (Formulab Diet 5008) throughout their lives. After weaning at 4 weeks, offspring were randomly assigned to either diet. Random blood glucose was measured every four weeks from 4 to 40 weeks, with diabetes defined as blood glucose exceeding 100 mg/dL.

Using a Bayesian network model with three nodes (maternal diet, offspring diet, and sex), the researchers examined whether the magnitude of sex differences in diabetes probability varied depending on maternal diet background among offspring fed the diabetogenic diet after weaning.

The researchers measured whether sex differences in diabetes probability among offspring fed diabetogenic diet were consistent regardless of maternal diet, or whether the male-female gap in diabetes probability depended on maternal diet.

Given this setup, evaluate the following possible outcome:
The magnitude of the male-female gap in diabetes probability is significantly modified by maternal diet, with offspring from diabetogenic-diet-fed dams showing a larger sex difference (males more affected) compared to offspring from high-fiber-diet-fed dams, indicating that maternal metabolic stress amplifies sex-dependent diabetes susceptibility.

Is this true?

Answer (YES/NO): YES